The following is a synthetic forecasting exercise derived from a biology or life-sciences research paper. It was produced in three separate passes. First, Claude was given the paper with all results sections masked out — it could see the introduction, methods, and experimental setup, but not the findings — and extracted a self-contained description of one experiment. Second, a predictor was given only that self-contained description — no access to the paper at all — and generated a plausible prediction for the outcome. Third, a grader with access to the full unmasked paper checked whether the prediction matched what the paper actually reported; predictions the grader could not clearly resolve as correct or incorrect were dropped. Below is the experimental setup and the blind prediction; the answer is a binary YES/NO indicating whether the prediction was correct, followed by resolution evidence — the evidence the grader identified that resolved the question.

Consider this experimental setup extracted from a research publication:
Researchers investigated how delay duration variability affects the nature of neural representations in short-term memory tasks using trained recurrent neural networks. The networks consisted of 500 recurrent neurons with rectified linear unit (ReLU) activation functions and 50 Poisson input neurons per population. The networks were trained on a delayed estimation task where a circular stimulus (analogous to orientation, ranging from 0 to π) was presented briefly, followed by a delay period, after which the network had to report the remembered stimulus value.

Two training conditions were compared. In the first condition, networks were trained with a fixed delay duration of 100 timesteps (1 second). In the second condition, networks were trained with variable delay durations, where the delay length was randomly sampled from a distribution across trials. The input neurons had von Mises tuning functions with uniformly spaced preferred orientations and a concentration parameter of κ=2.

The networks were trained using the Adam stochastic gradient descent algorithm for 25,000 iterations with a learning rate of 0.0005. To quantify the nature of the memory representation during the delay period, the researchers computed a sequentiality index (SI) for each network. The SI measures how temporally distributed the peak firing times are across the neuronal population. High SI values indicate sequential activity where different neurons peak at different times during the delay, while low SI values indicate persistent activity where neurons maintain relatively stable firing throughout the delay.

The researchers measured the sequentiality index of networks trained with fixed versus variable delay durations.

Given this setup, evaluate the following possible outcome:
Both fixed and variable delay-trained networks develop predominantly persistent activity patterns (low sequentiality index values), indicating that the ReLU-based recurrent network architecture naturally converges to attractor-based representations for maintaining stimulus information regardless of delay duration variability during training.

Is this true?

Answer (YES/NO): NO